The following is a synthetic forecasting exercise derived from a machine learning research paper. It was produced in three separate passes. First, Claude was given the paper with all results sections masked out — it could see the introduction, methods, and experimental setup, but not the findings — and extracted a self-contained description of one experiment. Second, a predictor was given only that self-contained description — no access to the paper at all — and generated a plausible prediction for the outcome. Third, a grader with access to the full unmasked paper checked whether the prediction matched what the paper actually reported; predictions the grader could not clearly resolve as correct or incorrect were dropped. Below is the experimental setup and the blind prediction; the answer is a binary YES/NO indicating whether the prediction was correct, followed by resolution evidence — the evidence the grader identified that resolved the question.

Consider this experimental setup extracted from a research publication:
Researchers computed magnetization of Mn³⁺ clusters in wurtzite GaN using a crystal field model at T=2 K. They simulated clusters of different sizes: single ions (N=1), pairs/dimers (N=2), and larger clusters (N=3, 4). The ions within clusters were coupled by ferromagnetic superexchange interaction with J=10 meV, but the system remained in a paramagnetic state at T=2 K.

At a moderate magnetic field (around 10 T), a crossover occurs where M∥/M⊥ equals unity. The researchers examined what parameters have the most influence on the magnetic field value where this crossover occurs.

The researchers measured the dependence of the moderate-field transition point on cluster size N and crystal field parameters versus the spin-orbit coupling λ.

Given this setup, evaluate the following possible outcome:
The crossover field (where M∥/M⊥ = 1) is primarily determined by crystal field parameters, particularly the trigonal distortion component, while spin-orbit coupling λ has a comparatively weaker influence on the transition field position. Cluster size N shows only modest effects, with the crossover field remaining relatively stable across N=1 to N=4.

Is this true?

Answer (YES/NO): NO